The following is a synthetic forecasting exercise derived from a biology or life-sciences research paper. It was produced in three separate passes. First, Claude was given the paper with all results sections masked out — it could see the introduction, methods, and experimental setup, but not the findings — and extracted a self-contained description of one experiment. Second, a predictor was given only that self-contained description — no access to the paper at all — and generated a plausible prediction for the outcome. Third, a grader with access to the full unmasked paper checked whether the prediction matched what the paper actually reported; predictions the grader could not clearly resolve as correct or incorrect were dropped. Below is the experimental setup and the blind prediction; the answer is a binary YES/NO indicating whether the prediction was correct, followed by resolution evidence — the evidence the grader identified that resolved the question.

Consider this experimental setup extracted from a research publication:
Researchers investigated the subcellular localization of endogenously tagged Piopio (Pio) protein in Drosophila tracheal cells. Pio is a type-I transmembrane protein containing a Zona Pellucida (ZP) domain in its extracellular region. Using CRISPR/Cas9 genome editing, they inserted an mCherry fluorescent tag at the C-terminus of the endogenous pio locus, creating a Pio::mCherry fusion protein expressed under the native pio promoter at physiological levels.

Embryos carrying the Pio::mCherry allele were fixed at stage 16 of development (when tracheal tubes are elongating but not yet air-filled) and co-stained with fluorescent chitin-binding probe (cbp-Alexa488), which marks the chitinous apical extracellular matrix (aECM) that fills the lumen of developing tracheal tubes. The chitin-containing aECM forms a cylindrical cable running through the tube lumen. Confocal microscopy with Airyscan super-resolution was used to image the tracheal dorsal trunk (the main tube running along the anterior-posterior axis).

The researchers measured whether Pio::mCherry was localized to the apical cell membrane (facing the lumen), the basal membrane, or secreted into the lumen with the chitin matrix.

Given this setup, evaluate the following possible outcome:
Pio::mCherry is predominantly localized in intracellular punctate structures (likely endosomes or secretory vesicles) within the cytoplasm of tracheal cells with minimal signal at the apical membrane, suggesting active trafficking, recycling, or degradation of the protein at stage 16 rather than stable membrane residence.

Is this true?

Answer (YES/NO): NO